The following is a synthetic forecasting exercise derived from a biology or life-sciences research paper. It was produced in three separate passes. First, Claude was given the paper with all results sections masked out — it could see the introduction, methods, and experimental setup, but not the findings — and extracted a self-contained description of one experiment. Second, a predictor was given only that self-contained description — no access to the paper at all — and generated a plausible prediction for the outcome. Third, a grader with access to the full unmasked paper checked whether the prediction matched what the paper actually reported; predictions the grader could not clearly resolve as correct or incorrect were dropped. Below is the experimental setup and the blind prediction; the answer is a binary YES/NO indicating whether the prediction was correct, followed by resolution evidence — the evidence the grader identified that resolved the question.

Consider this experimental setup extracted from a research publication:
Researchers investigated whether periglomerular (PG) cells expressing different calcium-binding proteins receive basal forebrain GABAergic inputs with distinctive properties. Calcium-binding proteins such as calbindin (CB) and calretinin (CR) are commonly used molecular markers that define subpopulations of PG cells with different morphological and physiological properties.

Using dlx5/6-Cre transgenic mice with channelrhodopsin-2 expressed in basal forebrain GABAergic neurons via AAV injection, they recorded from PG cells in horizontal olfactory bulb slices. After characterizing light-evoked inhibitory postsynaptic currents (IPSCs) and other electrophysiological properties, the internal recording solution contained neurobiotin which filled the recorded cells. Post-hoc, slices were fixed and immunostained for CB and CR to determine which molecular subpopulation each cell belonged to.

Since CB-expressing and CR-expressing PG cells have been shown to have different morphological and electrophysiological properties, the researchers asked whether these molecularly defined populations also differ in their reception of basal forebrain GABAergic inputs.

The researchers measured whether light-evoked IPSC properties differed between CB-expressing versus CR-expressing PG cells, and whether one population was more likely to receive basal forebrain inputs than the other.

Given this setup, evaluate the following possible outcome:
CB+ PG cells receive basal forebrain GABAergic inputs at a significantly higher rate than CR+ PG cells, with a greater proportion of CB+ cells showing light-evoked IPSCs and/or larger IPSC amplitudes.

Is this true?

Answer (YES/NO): NO